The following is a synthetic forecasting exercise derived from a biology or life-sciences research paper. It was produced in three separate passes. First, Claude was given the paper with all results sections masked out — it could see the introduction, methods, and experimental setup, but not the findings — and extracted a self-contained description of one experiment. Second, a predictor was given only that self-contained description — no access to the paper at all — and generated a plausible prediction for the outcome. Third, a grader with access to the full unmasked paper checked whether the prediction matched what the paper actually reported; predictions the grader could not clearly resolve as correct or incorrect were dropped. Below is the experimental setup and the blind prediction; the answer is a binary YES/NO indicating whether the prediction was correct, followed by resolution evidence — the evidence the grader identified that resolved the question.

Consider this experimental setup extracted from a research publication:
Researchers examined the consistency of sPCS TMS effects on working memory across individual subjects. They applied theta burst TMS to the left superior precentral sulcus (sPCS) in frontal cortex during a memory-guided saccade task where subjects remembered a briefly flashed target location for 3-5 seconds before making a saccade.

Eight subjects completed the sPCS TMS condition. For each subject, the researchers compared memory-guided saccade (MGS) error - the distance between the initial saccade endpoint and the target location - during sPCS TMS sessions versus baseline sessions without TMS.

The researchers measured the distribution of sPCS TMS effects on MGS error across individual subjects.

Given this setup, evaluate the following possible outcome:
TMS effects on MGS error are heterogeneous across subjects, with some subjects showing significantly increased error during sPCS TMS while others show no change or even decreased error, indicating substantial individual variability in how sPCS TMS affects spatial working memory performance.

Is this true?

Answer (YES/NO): NO